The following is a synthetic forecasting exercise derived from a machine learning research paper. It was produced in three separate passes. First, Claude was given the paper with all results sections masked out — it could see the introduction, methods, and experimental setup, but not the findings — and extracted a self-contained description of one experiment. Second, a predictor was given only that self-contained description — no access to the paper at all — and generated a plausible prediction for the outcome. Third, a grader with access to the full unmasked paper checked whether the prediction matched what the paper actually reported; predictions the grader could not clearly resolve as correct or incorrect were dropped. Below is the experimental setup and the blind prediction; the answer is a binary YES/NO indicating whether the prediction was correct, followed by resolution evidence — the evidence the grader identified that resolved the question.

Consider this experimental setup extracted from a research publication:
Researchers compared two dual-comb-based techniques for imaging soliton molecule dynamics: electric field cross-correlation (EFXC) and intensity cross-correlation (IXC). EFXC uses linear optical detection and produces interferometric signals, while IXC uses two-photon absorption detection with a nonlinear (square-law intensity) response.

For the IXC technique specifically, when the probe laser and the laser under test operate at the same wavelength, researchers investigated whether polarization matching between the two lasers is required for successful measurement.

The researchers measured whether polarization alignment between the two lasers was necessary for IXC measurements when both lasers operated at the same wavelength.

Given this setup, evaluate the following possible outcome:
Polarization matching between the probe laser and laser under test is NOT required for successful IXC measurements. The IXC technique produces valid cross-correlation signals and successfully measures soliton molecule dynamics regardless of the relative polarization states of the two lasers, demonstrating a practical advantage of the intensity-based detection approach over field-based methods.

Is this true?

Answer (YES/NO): YES